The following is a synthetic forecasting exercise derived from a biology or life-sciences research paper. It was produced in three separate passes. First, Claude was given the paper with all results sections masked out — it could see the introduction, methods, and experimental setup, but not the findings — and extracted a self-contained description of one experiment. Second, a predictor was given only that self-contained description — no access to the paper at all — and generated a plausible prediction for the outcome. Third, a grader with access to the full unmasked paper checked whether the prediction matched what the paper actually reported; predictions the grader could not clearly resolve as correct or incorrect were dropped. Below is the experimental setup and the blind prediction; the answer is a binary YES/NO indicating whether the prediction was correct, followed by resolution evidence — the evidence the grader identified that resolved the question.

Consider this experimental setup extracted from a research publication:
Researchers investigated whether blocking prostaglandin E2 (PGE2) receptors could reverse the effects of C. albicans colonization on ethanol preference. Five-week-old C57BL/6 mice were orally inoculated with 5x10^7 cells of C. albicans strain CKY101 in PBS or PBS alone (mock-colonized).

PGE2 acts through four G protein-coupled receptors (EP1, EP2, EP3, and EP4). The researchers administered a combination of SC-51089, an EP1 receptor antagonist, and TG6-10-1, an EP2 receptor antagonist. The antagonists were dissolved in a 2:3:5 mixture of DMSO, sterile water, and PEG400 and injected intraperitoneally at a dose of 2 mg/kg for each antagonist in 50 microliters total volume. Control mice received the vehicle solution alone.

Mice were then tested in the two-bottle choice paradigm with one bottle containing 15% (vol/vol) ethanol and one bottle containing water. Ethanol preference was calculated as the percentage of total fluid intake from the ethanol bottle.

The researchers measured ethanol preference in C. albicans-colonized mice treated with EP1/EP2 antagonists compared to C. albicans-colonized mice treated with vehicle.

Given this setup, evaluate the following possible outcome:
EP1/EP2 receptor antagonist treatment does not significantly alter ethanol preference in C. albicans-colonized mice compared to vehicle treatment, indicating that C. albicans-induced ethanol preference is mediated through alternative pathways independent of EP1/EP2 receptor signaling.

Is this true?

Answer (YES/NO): NO